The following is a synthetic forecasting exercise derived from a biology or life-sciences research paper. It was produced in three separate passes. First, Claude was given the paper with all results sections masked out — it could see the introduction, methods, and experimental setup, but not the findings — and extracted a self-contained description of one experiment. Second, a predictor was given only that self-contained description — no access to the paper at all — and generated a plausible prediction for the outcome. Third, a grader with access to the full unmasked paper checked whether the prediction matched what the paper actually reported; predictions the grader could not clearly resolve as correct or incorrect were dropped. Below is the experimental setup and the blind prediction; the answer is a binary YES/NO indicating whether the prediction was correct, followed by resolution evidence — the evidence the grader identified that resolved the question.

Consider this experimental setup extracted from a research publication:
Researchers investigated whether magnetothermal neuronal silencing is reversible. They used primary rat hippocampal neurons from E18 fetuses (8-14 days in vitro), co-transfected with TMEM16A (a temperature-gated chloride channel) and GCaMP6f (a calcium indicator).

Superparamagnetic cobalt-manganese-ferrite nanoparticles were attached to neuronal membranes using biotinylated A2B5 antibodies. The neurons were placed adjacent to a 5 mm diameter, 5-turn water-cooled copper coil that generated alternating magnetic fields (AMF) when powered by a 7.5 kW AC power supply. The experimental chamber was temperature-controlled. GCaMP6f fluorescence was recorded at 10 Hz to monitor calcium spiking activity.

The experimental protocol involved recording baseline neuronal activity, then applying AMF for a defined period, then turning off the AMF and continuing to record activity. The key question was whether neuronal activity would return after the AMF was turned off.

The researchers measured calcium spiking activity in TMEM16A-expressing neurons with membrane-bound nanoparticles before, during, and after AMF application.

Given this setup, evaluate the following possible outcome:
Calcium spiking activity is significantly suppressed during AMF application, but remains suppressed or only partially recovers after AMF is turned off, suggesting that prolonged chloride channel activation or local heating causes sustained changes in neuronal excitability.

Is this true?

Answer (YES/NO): NO